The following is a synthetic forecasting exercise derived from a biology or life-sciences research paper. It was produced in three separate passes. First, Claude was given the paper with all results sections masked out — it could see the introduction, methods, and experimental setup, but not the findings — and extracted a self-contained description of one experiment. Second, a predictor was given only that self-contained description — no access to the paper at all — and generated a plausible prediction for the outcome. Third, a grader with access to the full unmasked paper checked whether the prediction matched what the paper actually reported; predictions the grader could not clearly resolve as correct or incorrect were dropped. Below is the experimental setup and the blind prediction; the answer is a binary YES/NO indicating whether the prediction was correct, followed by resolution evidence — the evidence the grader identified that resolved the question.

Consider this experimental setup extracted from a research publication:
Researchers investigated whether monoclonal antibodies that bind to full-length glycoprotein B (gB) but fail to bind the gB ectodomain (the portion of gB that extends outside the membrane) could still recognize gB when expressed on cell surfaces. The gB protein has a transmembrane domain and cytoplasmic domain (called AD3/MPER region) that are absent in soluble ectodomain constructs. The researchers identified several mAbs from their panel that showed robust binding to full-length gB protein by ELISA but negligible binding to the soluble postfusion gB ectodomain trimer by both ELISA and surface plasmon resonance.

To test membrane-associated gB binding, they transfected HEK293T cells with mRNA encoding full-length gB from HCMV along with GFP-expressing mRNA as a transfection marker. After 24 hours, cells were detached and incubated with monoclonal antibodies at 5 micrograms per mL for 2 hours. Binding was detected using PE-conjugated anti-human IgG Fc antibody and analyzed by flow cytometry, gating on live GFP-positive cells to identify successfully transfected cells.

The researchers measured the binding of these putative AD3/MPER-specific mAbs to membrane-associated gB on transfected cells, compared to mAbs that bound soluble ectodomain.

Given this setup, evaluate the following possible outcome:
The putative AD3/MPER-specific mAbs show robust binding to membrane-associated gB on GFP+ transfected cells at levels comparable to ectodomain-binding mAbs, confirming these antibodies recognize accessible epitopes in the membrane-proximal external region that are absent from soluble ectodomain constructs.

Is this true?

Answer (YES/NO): YES